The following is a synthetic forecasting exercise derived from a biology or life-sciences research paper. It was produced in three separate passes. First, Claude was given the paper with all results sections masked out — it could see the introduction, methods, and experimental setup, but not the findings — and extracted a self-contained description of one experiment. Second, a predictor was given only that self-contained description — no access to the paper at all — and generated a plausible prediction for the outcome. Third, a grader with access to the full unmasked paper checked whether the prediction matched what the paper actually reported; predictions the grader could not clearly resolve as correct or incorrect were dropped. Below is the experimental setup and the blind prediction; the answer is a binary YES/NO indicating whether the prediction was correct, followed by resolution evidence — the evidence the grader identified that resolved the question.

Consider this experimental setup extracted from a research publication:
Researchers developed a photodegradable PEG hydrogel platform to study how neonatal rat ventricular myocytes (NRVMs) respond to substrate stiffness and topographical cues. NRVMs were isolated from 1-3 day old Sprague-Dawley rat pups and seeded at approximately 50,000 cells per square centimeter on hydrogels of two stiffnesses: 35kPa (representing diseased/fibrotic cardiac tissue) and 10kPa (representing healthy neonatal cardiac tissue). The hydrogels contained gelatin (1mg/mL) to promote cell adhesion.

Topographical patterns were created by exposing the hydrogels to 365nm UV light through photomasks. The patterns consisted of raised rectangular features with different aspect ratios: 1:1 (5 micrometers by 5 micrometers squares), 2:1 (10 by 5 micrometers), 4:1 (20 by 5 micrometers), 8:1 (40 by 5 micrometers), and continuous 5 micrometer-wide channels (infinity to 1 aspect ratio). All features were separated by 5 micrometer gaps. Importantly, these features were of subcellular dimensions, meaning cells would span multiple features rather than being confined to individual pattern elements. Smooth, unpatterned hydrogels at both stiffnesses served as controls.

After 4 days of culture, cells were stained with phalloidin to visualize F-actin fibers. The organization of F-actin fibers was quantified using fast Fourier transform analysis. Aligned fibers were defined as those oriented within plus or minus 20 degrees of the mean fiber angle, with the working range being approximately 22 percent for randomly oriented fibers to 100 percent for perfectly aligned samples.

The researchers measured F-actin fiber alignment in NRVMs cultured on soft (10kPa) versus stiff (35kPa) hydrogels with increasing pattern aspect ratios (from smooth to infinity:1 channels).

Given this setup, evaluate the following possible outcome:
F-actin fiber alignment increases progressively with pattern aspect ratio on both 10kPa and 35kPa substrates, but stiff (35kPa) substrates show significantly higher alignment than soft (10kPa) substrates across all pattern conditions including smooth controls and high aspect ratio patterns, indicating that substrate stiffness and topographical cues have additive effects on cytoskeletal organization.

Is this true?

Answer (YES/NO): NO